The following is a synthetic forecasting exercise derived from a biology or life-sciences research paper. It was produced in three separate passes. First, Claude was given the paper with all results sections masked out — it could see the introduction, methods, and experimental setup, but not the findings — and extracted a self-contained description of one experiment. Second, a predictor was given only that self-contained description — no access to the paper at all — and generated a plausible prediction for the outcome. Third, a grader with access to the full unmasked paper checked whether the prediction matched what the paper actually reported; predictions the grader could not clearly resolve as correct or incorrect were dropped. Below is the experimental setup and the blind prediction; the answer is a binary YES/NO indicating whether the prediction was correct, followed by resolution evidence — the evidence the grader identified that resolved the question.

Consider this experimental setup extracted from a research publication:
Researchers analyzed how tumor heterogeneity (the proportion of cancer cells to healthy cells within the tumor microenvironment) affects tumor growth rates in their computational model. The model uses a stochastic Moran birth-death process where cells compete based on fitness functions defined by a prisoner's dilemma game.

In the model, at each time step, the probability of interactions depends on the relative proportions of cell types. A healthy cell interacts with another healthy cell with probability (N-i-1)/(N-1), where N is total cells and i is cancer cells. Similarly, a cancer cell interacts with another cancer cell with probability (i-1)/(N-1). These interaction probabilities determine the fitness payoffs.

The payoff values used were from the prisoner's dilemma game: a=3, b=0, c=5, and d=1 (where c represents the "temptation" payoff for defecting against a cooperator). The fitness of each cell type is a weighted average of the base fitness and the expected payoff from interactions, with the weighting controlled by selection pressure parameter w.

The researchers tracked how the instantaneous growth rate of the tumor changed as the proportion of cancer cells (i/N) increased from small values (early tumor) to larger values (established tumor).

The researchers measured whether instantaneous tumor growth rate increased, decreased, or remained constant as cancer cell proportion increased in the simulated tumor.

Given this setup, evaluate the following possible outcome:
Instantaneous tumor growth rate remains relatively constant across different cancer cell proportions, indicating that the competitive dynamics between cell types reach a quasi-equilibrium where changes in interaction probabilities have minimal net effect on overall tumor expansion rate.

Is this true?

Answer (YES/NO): NO